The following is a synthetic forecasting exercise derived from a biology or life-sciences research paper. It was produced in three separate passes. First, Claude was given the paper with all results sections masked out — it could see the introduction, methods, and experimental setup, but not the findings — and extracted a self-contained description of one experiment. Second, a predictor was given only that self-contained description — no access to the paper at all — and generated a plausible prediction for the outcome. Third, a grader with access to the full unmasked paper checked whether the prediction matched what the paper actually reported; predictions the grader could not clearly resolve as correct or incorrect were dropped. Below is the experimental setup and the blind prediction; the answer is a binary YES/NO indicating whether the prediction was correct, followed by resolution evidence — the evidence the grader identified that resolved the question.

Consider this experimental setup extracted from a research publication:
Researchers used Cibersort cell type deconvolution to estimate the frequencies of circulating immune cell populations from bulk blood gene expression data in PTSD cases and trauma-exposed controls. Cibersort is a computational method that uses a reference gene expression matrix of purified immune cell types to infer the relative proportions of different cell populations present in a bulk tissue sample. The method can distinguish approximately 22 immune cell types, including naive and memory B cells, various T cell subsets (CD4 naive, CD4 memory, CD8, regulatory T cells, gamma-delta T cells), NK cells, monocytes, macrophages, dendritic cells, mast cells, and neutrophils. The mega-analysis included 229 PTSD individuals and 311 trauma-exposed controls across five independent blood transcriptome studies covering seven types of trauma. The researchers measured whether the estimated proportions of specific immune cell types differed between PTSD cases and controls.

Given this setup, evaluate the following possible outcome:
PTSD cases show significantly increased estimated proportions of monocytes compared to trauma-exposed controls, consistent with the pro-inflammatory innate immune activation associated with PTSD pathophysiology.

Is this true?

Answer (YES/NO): NO